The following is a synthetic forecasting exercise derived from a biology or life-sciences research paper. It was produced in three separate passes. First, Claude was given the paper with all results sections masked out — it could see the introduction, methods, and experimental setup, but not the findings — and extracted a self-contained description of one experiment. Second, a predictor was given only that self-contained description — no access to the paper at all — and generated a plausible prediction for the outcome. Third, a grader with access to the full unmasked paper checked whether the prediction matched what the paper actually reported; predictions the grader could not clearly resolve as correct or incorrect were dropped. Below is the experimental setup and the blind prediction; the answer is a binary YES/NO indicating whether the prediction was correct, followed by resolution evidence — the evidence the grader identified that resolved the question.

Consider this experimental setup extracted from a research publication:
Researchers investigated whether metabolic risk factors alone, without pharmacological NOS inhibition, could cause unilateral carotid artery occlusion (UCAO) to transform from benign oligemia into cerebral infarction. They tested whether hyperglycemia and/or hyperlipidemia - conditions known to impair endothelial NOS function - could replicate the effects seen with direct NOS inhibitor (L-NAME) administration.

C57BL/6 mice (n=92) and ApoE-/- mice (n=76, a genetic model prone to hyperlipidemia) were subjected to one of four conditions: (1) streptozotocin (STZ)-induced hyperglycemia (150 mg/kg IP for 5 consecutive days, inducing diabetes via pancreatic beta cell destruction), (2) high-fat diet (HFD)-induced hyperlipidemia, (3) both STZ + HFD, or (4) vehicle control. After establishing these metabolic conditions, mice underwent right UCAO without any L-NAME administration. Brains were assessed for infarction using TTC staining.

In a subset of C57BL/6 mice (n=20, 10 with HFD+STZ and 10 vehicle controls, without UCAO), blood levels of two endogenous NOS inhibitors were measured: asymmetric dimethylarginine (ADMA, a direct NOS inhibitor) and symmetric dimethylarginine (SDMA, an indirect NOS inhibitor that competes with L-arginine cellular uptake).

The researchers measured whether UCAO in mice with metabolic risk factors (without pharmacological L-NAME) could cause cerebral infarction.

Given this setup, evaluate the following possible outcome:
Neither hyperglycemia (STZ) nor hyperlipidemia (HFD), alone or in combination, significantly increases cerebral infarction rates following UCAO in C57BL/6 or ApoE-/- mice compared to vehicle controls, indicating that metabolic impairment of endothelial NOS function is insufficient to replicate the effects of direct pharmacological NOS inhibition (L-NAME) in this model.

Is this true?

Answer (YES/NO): NO